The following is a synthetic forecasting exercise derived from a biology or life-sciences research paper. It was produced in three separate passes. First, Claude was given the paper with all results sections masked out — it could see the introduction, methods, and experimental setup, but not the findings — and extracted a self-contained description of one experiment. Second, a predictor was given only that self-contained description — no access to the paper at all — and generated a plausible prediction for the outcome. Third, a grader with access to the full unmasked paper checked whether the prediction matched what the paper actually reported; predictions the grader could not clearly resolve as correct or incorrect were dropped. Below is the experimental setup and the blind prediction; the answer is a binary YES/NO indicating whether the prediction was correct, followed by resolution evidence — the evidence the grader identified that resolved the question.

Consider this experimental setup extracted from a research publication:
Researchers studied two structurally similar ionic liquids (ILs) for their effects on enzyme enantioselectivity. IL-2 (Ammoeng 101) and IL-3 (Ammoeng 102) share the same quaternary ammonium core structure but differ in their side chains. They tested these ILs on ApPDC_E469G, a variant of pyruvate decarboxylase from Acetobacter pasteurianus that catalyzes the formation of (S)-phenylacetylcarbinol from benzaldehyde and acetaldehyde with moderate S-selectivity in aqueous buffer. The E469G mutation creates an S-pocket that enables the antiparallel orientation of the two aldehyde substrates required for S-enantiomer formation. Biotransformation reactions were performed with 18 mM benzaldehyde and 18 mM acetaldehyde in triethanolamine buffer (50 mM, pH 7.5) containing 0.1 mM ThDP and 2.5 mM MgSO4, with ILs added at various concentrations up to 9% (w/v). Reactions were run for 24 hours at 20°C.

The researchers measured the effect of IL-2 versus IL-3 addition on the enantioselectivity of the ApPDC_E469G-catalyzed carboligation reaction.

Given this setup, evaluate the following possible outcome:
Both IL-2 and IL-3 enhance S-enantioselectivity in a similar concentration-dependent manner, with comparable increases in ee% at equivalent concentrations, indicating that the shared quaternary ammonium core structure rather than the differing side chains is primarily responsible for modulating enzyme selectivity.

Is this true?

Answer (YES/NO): NO